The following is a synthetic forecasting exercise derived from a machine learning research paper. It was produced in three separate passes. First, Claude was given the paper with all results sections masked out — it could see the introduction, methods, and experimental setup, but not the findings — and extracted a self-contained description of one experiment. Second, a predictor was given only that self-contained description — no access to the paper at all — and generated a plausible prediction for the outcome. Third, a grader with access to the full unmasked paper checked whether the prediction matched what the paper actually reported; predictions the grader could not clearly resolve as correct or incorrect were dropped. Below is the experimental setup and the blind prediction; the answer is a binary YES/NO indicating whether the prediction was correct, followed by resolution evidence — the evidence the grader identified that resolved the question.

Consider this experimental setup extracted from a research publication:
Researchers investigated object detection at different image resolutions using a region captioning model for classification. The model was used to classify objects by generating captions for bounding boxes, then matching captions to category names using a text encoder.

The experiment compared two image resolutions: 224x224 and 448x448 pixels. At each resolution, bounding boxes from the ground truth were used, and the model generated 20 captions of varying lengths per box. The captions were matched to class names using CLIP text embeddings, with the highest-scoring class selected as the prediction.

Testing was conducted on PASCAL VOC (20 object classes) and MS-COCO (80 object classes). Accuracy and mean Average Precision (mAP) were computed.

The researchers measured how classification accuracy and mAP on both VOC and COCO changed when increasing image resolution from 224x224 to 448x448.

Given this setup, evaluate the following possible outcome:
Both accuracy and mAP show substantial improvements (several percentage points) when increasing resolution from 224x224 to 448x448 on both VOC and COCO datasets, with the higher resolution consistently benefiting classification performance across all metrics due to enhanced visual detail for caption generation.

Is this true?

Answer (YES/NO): YES